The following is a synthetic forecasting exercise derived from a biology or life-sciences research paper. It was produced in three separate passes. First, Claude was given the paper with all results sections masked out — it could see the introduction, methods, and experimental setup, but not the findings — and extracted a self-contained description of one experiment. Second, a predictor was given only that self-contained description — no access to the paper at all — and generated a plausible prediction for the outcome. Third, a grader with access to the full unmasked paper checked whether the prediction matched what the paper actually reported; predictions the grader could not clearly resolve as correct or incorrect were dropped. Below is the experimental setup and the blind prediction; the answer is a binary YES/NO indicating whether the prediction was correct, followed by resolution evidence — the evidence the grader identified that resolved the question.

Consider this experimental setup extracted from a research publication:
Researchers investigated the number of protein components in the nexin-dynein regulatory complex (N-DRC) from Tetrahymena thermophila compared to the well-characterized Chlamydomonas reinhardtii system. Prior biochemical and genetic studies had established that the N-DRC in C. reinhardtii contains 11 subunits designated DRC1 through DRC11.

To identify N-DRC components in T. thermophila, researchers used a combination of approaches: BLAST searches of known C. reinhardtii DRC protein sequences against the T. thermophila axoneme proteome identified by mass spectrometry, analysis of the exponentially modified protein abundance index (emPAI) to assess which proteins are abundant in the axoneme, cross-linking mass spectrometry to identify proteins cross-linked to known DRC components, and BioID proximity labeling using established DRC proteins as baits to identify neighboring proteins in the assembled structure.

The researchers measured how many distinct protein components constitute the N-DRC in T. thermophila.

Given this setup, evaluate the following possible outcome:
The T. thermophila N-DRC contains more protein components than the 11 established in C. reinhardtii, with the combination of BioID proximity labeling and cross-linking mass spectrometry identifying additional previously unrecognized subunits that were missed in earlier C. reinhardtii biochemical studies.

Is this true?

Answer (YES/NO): NO